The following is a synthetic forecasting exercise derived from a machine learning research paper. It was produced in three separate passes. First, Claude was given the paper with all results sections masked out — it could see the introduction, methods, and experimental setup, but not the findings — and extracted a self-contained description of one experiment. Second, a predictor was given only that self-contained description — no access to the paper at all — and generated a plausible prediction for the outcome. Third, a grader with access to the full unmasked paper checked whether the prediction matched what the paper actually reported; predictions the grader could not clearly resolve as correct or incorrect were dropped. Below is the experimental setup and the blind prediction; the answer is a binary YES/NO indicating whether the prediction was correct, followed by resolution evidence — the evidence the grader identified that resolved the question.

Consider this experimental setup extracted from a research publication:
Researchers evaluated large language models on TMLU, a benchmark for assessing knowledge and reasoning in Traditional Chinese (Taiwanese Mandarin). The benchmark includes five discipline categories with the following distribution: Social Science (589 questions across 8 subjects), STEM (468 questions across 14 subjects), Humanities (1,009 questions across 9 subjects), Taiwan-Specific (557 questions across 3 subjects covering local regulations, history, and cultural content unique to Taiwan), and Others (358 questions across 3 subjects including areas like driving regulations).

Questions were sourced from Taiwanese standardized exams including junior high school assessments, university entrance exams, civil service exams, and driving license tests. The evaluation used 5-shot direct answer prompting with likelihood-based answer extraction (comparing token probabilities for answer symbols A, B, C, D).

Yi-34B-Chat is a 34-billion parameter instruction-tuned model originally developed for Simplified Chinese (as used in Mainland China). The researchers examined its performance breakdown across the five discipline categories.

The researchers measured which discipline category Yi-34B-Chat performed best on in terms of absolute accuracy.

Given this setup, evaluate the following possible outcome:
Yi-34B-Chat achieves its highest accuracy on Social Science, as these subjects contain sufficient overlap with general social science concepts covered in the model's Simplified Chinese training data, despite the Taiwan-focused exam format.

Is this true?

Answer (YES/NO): NO